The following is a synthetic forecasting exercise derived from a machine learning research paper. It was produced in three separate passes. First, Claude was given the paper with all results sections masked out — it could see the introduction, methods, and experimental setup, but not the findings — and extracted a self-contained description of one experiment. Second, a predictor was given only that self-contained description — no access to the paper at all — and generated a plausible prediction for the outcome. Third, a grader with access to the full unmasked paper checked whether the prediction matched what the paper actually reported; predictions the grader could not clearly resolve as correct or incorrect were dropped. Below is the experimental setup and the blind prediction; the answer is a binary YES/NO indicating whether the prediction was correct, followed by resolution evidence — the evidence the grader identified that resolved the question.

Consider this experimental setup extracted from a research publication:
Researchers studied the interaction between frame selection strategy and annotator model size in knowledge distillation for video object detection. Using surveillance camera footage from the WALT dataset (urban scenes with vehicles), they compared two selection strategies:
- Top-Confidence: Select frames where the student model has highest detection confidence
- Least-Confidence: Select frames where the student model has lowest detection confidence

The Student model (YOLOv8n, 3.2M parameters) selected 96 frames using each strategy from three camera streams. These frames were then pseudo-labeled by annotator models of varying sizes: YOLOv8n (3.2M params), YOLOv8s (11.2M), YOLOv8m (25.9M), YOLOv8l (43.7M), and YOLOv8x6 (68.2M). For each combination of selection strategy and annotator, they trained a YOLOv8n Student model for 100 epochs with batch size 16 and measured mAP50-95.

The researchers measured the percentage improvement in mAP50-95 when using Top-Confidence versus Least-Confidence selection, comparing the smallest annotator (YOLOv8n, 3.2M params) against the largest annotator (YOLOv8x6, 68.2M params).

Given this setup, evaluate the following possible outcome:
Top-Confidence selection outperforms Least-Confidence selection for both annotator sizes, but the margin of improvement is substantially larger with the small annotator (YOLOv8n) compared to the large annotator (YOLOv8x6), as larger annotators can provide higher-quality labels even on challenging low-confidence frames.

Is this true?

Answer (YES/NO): YES